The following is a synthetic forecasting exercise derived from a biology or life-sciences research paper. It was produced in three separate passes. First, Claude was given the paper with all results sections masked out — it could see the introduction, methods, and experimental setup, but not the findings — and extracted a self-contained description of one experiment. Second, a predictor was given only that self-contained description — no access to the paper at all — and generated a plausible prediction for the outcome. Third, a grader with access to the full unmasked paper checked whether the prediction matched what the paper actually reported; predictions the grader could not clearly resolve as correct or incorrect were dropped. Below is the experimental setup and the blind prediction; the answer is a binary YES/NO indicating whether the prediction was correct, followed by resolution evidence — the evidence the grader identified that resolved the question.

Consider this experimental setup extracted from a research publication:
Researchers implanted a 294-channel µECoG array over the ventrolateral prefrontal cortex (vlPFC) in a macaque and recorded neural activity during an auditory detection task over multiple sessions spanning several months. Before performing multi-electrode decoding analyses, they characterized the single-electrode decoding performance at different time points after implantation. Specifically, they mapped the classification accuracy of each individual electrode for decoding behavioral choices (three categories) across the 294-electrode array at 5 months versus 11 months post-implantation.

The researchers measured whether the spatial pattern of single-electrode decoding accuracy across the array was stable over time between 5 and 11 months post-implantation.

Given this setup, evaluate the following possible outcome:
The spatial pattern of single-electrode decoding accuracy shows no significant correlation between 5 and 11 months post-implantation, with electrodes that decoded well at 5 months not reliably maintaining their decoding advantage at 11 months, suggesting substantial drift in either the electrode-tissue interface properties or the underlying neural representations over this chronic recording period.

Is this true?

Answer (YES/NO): YES